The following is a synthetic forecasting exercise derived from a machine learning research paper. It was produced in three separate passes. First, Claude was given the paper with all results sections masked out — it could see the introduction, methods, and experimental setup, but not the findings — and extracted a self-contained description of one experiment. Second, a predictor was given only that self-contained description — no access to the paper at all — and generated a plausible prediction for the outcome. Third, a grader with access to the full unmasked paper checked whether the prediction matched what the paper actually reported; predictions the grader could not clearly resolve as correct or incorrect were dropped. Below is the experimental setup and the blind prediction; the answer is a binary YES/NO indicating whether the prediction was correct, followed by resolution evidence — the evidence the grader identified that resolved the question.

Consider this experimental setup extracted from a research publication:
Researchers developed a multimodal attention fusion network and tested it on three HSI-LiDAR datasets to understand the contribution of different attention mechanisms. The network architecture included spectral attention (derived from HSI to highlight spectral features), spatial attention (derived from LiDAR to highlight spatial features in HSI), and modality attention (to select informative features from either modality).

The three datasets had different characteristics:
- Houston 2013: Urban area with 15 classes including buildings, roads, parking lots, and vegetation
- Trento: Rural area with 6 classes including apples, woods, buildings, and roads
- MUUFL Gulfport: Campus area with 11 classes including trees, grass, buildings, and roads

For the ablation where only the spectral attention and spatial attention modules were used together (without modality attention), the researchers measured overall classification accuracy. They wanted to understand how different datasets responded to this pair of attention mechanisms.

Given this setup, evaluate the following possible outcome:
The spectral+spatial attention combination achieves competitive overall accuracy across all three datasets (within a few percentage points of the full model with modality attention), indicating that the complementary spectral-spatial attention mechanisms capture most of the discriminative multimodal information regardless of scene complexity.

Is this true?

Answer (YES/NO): YES